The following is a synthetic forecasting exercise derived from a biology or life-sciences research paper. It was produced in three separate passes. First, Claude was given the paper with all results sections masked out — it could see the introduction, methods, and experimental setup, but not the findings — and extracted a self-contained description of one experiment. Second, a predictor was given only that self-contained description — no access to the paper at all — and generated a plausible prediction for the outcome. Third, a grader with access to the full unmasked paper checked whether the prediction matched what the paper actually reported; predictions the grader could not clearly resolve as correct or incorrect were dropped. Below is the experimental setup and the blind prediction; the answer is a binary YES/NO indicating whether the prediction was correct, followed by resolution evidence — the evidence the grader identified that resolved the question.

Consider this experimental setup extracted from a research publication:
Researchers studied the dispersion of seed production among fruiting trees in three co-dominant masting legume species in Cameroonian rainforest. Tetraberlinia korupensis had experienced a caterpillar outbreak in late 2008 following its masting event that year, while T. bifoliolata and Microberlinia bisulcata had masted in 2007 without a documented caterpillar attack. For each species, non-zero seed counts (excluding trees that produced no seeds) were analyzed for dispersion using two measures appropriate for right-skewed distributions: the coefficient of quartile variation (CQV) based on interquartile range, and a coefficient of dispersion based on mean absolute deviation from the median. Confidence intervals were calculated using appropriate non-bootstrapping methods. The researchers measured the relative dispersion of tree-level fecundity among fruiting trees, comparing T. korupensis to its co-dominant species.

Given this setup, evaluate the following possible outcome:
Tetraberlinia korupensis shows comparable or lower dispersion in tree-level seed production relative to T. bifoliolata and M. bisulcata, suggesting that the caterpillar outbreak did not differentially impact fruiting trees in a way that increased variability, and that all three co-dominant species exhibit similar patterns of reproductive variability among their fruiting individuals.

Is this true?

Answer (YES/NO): NO